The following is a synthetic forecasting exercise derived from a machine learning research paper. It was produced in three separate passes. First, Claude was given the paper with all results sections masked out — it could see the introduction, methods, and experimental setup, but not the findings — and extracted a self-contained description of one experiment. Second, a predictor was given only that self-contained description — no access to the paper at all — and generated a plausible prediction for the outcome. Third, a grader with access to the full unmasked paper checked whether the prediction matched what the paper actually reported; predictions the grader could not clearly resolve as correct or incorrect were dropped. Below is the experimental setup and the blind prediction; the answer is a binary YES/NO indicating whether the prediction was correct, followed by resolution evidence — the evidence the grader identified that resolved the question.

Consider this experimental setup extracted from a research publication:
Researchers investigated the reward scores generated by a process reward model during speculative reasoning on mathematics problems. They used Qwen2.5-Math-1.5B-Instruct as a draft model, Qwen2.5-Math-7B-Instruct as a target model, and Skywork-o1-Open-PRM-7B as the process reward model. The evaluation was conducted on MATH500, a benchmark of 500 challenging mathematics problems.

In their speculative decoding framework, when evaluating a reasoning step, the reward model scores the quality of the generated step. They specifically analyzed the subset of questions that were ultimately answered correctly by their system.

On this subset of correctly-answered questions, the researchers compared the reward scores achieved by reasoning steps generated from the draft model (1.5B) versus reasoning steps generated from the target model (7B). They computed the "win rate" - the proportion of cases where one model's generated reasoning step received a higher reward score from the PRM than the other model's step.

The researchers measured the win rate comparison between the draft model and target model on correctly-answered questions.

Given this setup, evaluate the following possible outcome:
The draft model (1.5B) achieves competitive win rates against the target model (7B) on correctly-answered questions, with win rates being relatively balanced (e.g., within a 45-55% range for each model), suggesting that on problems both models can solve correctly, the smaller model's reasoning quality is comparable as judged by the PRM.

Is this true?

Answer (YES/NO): NO